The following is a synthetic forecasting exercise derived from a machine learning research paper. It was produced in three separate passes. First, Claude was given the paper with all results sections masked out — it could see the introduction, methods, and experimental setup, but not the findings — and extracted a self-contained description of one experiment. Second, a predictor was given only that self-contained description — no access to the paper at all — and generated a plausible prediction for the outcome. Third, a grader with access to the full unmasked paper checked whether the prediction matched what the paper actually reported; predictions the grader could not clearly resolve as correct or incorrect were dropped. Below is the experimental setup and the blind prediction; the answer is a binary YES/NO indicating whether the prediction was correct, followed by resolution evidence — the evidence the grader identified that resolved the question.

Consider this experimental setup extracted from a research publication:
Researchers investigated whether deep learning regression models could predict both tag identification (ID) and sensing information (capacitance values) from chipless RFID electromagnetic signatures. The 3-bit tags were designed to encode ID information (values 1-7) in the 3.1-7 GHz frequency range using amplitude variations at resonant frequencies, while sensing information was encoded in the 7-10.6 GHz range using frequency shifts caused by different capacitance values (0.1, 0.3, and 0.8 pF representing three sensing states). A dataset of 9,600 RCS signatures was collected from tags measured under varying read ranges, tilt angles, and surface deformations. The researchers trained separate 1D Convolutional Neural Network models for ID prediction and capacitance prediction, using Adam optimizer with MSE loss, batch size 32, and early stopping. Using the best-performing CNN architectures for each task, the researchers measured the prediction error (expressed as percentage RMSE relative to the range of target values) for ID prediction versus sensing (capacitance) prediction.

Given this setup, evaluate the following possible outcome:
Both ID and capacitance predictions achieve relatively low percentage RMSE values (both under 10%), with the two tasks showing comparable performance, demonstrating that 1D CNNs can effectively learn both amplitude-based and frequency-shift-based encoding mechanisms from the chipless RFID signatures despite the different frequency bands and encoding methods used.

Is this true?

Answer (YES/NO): NO